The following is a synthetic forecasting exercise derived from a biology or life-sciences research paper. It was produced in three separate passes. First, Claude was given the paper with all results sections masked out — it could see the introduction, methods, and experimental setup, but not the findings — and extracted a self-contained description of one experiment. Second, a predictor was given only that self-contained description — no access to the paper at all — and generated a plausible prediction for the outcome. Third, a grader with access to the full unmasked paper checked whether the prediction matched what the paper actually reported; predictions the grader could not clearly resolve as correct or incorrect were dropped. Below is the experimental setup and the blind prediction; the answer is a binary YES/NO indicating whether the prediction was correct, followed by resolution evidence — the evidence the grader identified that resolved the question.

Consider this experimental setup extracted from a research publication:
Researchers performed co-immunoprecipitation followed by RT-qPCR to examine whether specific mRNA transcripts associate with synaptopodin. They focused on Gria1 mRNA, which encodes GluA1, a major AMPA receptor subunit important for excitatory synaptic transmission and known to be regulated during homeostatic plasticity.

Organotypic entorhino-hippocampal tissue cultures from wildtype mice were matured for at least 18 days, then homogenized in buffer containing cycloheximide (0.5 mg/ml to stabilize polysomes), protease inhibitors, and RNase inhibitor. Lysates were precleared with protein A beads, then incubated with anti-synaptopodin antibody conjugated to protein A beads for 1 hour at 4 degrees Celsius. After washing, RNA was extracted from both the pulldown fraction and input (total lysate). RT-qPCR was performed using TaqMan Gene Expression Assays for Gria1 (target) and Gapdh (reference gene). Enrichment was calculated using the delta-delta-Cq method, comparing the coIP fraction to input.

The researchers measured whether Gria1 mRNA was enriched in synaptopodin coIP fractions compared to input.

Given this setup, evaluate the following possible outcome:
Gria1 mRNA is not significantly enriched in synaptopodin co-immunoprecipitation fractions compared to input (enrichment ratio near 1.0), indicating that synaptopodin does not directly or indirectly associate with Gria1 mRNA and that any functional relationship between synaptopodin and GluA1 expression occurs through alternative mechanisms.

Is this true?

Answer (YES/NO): NO